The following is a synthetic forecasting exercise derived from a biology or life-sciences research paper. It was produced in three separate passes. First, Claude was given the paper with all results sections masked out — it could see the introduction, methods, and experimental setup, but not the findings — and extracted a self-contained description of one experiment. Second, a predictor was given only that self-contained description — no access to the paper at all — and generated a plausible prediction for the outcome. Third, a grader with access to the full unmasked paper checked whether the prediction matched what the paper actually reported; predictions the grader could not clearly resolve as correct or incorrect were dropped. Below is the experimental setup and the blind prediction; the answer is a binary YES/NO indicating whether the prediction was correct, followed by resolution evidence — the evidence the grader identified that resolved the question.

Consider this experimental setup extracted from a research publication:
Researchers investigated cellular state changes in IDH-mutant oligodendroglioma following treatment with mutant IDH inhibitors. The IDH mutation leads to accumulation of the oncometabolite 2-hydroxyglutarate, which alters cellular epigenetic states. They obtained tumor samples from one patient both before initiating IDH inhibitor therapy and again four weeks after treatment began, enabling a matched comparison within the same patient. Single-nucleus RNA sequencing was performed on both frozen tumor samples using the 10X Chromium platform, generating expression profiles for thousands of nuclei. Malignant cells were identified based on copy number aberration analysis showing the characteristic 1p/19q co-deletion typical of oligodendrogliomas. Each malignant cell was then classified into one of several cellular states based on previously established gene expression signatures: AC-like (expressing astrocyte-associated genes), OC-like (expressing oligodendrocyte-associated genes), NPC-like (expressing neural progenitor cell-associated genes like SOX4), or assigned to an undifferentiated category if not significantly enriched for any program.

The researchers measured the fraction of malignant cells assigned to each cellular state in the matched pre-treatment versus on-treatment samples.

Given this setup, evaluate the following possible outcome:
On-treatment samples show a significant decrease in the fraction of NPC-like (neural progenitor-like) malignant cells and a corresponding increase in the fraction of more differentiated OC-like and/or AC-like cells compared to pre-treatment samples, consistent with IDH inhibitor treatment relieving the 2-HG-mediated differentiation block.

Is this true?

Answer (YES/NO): YES